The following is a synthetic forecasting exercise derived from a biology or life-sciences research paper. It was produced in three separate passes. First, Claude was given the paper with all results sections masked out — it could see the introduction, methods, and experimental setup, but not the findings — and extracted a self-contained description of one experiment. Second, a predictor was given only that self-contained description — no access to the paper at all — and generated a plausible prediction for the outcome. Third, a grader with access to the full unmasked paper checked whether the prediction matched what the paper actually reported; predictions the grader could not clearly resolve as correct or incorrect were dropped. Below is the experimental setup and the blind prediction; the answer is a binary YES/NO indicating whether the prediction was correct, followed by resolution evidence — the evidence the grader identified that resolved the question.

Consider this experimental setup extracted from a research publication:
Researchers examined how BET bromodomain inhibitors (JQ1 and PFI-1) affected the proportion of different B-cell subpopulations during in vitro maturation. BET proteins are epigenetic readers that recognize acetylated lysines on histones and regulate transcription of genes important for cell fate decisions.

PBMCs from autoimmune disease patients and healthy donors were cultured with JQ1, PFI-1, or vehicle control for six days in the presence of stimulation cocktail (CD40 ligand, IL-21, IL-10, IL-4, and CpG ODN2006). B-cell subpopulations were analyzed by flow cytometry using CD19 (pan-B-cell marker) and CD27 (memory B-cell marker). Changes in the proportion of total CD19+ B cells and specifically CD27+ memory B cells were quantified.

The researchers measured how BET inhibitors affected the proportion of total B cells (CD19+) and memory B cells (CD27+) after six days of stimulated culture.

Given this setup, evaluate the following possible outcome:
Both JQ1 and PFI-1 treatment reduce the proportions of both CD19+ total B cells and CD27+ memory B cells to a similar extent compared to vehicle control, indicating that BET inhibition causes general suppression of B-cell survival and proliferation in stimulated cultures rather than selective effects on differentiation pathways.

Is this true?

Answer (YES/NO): NO